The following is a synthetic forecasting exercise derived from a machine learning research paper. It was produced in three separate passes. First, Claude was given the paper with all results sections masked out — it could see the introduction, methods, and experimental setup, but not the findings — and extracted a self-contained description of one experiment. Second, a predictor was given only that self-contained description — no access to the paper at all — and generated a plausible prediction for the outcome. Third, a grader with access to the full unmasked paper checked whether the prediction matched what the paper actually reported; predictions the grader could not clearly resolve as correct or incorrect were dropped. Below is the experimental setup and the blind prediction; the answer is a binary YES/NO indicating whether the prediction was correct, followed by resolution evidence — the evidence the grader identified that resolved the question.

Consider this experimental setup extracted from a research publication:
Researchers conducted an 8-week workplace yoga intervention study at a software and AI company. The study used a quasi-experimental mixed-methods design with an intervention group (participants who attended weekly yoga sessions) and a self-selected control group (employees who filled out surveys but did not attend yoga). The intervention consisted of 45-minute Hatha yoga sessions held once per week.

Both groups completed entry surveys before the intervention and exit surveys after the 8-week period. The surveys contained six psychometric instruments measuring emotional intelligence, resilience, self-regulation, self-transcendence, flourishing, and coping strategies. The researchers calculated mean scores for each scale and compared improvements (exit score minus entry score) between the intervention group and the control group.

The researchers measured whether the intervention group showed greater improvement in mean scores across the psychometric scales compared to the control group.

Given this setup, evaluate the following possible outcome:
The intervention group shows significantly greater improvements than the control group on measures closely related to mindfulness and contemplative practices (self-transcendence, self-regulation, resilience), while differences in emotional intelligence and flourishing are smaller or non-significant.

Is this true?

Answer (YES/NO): NO